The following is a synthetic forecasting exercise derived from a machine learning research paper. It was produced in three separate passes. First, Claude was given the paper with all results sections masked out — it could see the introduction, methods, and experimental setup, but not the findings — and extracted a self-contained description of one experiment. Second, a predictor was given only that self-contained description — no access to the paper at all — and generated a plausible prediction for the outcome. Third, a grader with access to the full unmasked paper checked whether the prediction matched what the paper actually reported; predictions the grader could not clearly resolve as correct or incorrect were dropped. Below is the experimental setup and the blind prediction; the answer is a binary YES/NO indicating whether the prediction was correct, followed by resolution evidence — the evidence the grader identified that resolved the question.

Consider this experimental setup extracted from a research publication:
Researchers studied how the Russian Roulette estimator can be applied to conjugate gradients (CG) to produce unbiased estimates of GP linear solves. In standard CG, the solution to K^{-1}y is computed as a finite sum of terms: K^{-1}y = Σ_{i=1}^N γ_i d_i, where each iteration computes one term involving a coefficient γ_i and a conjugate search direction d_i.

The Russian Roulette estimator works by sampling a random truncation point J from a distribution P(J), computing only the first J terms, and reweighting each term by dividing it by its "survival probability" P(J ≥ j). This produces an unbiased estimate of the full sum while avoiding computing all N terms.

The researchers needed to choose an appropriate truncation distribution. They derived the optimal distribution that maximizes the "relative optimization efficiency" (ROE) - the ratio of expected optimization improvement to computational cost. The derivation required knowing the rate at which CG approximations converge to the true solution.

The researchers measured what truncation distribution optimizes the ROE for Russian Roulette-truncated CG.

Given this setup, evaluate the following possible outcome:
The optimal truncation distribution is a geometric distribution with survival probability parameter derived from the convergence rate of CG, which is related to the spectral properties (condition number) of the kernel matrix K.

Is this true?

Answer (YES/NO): YES